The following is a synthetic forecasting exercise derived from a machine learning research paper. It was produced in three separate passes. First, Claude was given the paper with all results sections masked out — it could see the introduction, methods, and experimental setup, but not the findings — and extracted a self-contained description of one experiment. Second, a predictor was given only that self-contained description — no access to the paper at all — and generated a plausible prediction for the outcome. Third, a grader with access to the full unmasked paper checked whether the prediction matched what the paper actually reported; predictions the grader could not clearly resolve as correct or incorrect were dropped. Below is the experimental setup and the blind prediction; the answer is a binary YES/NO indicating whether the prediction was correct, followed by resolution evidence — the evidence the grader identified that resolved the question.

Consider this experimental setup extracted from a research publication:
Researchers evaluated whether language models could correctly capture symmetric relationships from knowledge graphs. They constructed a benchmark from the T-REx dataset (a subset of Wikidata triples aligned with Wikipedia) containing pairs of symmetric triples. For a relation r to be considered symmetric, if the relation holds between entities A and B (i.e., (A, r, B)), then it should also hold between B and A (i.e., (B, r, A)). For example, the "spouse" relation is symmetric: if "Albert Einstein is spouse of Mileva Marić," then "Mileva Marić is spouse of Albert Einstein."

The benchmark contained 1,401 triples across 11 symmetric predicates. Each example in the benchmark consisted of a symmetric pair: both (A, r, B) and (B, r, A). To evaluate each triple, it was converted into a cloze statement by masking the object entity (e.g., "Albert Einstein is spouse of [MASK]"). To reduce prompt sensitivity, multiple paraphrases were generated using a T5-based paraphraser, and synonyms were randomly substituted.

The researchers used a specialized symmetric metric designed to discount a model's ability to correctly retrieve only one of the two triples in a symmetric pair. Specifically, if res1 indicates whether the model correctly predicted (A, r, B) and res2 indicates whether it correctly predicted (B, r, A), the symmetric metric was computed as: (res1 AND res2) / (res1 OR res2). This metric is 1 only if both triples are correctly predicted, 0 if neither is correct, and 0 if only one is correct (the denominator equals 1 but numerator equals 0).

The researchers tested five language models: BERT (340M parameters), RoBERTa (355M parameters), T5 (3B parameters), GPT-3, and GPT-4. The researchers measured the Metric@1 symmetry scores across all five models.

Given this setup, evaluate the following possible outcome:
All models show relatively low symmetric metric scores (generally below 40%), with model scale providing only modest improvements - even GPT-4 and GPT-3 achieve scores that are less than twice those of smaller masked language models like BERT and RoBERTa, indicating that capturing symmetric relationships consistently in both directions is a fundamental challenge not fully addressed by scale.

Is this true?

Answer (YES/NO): NO